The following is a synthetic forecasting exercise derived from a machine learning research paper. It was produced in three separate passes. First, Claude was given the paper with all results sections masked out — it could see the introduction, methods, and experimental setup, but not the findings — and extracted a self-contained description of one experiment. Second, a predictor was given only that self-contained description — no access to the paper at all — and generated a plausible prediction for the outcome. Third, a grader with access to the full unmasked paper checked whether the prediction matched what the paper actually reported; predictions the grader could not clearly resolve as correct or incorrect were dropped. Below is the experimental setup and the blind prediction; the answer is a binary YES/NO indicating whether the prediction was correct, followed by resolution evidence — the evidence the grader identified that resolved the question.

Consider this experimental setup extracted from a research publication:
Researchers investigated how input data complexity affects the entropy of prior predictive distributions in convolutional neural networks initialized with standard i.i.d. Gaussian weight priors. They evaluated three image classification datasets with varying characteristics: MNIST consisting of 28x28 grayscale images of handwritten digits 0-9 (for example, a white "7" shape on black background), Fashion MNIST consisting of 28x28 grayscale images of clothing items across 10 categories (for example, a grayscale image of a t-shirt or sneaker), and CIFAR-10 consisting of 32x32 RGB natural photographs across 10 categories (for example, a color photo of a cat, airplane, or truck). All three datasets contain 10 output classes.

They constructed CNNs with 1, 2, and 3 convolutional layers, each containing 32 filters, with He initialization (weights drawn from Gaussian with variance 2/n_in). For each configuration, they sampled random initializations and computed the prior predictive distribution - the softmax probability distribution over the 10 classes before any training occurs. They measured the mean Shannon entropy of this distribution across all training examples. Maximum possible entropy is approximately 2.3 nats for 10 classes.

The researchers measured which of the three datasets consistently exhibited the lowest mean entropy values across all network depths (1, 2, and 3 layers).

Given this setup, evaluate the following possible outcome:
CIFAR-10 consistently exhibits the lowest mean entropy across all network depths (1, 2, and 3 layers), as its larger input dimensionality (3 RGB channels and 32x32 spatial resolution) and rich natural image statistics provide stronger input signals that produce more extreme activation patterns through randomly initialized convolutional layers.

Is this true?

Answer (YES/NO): YES